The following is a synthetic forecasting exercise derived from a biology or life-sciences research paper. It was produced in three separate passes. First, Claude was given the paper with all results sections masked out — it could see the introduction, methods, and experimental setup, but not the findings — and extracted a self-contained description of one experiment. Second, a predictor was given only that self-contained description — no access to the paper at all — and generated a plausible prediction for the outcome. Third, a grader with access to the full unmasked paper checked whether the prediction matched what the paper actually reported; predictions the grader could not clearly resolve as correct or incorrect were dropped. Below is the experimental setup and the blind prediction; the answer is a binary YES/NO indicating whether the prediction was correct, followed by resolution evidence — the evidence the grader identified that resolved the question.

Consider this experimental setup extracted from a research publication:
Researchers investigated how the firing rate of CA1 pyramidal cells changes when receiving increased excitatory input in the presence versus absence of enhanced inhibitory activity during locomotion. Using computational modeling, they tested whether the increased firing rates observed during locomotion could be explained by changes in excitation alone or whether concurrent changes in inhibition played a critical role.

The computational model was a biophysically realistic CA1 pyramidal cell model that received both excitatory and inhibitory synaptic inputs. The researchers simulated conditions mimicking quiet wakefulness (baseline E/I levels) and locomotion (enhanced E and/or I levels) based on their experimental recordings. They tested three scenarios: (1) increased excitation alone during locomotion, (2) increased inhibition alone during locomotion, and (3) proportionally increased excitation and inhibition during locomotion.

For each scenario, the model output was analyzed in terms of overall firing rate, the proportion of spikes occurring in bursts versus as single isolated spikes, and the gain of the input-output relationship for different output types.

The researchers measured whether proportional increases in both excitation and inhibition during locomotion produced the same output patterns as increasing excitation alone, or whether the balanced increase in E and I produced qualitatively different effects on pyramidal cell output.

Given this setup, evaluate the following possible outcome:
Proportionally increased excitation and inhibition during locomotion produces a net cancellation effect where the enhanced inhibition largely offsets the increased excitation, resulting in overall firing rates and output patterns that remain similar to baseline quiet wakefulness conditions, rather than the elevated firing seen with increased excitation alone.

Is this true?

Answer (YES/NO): NO